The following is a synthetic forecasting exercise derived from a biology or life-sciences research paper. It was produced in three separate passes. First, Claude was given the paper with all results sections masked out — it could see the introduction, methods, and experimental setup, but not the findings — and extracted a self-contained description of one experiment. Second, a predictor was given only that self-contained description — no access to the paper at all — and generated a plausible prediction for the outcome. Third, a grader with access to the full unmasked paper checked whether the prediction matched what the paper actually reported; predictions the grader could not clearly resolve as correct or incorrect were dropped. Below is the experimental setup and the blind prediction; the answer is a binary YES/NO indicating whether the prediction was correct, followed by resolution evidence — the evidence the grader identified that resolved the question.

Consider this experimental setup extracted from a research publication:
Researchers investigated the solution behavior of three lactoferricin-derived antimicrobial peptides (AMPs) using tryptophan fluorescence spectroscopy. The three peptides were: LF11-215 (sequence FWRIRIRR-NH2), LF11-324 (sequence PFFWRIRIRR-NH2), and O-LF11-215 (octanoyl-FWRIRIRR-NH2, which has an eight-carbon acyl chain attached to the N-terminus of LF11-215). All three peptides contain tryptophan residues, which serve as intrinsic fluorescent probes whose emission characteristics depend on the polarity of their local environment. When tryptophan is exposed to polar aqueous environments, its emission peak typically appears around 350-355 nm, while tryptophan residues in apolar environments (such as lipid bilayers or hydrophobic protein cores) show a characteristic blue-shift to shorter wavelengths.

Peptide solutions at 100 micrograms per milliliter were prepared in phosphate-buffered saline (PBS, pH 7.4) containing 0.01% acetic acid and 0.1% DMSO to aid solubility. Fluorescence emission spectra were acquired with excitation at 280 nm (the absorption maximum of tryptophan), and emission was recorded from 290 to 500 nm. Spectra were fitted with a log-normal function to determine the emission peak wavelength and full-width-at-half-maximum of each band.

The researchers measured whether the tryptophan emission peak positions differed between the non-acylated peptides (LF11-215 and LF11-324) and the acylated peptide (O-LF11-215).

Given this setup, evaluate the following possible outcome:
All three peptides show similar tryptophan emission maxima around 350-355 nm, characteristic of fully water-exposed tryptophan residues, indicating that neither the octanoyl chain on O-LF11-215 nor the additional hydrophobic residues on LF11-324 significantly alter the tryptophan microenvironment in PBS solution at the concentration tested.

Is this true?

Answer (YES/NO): NO